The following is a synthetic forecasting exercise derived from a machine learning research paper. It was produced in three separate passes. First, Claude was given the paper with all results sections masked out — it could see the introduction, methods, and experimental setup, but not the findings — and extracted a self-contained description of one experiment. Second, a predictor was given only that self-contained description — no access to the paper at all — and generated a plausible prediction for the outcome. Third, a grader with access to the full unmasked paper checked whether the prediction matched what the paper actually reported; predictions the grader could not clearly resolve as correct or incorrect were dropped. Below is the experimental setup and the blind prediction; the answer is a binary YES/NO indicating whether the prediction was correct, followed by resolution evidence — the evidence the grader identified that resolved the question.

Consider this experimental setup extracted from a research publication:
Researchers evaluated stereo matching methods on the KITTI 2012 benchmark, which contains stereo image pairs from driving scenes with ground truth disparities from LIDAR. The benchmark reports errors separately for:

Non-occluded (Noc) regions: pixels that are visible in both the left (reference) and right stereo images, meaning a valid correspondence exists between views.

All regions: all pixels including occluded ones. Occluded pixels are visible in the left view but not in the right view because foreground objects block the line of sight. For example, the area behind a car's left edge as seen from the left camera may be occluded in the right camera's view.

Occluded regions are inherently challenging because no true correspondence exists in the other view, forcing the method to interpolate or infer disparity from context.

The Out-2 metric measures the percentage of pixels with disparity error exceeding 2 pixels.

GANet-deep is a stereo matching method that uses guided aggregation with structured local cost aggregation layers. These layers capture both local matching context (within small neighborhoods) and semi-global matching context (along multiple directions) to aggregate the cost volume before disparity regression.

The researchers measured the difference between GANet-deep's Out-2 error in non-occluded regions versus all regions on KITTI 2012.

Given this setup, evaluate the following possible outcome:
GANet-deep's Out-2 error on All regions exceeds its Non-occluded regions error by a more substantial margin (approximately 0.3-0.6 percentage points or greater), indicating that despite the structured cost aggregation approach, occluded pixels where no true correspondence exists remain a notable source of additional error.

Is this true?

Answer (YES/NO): YES